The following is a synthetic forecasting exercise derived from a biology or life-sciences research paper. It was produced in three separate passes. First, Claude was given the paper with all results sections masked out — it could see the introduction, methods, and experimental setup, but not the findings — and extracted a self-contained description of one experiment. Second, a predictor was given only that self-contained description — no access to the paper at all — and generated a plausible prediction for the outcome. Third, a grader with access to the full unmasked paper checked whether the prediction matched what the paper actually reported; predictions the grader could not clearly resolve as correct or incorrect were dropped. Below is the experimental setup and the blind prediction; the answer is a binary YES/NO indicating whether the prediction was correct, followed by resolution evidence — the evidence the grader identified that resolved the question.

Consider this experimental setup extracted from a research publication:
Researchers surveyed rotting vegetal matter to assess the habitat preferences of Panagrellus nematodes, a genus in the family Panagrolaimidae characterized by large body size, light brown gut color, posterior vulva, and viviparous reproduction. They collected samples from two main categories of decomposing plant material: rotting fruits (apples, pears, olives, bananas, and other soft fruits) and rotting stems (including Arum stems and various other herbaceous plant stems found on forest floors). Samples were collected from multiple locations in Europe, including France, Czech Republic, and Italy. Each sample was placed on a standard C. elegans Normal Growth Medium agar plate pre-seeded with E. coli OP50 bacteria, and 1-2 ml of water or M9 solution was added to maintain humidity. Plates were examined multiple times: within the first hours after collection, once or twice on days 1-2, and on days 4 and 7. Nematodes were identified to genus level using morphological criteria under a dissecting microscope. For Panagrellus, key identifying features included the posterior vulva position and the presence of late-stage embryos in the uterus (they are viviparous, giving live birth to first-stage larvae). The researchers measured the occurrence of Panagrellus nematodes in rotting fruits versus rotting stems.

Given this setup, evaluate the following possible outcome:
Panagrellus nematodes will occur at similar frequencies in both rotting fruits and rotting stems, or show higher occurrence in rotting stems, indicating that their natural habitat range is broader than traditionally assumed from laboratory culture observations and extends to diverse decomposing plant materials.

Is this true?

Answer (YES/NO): NO